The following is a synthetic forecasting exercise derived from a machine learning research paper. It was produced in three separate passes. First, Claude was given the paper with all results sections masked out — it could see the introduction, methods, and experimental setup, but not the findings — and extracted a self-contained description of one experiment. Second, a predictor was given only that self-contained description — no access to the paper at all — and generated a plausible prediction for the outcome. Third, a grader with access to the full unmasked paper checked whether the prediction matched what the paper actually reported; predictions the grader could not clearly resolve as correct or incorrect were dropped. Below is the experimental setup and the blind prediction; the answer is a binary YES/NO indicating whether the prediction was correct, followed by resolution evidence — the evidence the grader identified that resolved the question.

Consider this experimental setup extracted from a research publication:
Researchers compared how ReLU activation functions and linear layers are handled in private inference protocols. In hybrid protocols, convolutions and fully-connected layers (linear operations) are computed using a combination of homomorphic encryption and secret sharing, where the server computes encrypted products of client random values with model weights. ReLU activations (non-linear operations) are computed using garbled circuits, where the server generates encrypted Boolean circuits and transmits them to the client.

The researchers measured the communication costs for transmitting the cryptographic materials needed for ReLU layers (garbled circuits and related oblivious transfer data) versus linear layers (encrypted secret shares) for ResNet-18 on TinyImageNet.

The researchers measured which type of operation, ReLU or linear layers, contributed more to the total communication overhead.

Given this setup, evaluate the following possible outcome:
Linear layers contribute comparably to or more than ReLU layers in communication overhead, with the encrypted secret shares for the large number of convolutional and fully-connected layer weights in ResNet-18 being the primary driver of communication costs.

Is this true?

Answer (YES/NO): NO